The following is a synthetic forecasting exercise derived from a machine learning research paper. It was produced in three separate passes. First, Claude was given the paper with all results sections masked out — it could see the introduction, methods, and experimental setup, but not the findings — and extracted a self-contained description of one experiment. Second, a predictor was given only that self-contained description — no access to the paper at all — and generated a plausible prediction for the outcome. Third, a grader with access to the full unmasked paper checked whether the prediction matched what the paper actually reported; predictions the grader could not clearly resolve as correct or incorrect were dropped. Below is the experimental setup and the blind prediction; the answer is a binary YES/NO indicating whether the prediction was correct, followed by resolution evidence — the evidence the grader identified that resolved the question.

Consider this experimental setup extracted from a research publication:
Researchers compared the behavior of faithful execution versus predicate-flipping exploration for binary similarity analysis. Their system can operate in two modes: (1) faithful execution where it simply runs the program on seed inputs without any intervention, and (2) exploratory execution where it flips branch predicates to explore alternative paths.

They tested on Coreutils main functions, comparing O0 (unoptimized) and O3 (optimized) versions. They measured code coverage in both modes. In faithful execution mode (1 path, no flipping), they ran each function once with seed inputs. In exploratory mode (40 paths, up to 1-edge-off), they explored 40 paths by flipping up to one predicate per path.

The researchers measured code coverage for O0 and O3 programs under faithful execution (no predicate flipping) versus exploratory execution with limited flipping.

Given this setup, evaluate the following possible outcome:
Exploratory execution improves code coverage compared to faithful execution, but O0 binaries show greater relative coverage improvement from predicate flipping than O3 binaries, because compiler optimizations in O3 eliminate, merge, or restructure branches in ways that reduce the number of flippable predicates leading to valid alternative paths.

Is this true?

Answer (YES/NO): NO